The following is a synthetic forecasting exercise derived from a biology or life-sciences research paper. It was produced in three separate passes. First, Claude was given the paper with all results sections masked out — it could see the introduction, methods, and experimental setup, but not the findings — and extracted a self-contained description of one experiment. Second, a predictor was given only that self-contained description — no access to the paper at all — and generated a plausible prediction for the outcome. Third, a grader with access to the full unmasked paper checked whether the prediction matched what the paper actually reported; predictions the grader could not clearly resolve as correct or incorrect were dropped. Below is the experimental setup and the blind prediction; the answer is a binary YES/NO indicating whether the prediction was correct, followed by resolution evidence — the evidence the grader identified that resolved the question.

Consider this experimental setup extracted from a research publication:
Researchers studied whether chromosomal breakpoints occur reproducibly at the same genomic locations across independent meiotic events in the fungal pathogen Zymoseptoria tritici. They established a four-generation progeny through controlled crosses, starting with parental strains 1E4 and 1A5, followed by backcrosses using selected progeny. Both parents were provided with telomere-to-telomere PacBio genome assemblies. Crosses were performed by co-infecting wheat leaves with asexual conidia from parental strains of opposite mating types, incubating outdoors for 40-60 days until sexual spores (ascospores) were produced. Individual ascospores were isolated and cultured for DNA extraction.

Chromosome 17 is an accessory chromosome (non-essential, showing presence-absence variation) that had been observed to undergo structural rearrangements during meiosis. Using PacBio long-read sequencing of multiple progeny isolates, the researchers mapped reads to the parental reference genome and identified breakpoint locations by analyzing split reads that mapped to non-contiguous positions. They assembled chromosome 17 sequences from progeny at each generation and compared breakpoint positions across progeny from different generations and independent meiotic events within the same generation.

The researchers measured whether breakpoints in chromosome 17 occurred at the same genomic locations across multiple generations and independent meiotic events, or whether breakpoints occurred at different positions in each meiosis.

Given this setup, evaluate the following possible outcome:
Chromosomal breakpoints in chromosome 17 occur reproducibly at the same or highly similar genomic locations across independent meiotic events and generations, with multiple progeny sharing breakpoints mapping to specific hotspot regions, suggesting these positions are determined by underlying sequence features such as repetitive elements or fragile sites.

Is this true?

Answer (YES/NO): YES